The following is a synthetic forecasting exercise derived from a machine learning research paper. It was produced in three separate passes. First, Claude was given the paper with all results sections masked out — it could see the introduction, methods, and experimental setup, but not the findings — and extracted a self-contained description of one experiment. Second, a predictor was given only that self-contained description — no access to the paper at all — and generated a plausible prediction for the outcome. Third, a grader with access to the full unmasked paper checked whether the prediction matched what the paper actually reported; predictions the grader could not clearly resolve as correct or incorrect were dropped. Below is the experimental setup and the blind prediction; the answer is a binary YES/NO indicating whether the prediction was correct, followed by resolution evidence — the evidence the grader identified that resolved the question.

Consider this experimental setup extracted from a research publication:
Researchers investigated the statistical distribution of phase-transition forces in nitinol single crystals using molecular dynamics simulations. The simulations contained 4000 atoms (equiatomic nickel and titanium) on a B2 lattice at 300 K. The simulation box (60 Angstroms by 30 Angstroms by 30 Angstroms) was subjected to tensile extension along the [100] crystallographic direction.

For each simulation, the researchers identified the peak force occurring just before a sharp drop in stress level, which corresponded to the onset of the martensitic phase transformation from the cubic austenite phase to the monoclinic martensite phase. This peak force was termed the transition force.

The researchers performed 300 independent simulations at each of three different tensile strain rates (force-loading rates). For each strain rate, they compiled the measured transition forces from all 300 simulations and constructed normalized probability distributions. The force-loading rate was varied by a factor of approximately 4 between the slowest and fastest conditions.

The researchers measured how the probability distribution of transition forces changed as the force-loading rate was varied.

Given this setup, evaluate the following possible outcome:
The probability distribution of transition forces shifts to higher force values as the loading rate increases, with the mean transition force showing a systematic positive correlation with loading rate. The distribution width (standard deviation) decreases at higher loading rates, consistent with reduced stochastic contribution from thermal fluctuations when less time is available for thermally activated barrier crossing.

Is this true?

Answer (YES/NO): NO